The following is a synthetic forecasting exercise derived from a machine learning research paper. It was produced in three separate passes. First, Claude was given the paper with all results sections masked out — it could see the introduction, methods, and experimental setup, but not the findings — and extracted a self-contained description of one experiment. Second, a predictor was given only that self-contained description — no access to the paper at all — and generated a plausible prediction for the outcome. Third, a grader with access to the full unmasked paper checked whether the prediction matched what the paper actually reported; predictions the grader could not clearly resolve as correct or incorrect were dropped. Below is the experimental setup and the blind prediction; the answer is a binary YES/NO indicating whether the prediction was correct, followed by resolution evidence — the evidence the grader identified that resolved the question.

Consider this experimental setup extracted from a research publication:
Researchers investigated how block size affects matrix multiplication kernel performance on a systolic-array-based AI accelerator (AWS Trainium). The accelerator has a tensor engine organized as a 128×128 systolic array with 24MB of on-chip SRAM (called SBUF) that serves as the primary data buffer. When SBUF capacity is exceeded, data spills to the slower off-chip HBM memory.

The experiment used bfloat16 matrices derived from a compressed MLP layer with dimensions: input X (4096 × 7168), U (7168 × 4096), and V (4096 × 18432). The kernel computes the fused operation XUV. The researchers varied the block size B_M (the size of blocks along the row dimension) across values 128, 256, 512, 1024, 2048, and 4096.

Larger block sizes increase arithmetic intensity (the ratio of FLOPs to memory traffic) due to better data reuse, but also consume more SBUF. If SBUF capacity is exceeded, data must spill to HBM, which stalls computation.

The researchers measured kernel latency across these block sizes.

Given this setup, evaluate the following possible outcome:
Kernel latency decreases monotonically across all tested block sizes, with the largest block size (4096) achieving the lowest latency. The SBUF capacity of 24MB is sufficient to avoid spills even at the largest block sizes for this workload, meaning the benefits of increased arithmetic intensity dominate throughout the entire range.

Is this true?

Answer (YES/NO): NO